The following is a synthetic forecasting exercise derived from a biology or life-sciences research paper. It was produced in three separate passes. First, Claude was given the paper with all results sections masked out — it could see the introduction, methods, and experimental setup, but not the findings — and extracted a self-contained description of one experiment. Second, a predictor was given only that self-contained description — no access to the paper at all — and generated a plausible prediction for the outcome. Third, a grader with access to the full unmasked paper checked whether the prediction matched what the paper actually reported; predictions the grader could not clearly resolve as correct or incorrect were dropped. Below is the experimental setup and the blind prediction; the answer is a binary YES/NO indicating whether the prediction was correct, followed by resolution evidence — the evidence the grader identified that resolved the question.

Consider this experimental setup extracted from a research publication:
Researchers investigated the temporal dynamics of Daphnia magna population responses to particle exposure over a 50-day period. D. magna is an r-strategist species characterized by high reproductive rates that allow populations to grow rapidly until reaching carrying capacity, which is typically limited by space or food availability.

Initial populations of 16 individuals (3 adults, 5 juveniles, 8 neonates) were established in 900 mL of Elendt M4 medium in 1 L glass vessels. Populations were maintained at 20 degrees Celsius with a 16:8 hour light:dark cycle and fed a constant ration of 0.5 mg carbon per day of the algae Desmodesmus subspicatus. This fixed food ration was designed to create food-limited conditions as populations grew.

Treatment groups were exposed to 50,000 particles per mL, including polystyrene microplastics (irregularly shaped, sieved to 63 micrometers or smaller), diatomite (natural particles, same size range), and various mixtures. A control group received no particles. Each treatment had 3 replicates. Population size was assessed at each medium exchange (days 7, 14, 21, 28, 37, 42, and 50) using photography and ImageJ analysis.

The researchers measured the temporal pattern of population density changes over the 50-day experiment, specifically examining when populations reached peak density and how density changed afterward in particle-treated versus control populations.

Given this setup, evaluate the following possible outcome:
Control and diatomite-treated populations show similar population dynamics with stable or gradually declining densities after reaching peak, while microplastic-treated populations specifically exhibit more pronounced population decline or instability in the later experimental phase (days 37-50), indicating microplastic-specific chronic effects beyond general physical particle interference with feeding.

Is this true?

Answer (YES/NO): NO